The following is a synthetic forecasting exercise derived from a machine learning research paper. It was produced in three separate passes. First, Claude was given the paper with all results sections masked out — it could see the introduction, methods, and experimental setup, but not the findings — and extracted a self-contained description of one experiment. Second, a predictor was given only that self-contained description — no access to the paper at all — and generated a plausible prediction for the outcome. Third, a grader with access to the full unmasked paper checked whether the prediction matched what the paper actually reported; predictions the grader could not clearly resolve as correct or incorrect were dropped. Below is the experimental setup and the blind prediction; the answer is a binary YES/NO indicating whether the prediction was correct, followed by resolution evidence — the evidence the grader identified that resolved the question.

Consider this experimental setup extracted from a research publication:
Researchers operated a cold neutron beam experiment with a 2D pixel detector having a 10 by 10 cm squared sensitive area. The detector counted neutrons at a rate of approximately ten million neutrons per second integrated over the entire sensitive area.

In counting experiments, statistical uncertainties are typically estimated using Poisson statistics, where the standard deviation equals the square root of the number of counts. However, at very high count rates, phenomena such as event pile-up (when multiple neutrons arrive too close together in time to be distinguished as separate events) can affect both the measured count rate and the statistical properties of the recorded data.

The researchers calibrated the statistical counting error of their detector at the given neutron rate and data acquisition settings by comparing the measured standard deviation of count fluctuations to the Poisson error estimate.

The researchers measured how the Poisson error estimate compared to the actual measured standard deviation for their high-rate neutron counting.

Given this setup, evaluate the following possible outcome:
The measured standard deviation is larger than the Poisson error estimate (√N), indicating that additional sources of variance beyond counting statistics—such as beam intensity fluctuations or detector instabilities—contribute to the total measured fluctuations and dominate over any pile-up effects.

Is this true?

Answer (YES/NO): NO